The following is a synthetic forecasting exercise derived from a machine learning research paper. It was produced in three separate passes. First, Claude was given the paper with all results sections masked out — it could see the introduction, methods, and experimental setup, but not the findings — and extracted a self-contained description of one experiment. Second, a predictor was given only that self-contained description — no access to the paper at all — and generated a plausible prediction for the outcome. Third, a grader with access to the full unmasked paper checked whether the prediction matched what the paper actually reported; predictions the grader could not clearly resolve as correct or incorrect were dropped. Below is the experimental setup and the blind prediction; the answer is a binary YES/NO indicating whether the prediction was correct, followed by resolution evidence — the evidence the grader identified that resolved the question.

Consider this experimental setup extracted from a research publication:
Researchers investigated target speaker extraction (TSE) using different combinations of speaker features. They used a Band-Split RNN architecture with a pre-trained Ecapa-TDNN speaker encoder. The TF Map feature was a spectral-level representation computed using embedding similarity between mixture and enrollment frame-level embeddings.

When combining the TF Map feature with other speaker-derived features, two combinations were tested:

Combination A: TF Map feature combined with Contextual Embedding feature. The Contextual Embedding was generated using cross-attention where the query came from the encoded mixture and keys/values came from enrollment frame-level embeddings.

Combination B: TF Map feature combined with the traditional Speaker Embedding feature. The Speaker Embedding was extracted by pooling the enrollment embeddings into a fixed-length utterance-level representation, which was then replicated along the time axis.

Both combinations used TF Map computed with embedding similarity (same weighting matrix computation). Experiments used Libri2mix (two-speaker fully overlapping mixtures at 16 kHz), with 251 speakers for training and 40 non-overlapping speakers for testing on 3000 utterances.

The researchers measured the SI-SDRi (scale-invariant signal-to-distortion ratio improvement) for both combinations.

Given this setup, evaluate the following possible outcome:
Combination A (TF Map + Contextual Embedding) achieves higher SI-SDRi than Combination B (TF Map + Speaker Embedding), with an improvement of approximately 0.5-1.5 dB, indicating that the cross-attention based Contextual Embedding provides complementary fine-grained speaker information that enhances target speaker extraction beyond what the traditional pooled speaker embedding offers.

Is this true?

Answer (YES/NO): NO